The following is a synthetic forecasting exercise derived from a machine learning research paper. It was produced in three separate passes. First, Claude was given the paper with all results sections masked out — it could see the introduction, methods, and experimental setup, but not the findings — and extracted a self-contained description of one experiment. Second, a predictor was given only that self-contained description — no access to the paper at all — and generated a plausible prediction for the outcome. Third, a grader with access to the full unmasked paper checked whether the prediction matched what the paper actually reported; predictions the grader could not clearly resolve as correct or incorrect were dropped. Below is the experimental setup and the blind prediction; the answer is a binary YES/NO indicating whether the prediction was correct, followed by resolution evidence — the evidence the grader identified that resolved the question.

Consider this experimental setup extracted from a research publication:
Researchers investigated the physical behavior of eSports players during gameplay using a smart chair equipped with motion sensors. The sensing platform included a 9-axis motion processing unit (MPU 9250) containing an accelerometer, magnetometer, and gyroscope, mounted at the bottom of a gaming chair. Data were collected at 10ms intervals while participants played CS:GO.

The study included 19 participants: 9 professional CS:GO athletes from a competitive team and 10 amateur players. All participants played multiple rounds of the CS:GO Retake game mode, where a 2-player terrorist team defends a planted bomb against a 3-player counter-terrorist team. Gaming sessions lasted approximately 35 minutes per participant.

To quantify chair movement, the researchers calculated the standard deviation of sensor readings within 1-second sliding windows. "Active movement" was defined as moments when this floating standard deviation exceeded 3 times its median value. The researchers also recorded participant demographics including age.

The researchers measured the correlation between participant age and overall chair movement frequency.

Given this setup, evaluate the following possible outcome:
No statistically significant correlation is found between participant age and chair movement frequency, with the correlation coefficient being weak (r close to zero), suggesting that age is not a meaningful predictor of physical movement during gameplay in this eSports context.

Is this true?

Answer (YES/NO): NO